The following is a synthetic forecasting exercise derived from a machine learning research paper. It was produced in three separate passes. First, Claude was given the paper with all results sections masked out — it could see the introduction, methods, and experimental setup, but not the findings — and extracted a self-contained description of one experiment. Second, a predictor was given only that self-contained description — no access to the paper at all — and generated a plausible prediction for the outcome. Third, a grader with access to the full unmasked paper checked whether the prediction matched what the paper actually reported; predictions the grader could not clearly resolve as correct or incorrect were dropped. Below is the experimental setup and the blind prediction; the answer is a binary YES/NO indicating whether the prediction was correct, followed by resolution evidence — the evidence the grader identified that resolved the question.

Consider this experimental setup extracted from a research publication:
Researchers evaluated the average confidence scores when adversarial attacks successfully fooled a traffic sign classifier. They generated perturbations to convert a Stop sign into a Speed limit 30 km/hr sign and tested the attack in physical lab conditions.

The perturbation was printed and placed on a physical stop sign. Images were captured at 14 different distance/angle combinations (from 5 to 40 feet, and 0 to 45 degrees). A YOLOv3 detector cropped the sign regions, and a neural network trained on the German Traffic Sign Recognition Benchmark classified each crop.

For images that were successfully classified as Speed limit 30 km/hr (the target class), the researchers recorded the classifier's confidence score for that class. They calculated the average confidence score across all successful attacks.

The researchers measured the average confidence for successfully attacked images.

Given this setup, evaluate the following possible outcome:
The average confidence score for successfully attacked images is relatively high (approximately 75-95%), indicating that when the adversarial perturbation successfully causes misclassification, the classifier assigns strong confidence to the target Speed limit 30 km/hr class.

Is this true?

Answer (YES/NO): YES